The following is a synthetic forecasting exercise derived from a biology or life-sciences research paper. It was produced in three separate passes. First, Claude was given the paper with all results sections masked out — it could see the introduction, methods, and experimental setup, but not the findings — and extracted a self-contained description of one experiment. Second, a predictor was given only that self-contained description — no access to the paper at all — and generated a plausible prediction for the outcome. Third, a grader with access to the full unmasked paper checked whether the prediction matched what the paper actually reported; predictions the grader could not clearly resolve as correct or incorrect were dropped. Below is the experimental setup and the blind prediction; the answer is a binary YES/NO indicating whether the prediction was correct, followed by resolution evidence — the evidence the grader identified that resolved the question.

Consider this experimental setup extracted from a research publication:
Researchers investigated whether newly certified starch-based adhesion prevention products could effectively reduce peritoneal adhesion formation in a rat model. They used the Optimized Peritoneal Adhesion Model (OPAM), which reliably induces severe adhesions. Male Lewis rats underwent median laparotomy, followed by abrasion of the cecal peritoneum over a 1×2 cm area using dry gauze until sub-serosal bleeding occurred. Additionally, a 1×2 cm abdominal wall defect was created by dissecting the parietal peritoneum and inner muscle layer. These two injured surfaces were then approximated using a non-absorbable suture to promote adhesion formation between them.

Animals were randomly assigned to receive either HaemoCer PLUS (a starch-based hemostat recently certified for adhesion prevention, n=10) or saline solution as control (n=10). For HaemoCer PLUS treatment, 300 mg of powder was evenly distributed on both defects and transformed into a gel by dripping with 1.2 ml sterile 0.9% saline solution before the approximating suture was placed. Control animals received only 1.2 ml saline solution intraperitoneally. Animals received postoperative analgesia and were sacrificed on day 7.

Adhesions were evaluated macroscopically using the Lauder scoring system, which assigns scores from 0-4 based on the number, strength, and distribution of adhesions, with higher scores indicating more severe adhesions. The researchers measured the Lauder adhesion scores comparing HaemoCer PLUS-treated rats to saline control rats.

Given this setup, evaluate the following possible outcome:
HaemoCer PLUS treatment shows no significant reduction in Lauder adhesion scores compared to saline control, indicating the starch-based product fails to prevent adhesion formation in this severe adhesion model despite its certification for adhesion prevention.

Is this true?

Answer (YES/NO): YES